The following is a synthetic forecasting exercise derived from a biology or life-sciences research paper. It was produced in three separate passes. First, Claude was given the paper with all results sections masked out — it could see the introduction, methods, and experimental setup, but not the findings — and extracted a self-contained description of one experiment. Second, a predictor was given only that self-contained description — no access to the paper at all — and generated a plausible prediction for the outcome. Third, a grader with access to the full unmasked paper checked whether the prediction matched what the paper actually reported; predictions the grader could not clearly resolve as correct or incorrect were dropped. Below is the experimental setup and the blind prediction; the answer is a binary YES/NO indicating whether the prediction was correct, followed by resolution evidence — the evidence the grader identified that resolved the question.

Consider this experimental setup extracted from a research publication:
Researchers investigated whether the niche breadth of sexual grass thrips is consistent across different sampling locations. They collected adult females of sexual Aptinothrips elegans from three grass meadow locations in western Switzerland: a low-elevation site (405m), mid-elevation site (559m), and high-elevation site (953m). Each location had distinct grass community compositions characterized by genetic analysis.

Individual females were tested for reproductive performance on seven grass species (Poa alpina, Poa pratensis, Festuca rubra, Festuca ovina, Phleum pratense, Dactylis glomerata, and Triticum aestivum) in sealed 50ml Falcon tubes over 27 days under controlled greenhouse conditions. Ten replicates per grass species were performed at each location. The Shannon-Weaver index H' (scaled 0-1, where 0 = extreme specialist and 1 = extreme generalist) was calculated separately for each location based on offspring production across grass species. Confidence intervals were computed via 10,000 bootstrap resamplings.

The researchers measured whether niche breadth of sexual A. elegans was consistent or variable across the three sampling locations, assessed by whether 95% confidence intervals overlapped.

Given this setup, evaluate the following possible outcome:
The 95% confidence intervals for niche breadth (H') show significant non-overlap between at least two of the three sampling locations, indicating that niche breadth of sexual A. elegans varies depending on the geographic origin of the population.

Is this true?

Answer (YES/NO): NO